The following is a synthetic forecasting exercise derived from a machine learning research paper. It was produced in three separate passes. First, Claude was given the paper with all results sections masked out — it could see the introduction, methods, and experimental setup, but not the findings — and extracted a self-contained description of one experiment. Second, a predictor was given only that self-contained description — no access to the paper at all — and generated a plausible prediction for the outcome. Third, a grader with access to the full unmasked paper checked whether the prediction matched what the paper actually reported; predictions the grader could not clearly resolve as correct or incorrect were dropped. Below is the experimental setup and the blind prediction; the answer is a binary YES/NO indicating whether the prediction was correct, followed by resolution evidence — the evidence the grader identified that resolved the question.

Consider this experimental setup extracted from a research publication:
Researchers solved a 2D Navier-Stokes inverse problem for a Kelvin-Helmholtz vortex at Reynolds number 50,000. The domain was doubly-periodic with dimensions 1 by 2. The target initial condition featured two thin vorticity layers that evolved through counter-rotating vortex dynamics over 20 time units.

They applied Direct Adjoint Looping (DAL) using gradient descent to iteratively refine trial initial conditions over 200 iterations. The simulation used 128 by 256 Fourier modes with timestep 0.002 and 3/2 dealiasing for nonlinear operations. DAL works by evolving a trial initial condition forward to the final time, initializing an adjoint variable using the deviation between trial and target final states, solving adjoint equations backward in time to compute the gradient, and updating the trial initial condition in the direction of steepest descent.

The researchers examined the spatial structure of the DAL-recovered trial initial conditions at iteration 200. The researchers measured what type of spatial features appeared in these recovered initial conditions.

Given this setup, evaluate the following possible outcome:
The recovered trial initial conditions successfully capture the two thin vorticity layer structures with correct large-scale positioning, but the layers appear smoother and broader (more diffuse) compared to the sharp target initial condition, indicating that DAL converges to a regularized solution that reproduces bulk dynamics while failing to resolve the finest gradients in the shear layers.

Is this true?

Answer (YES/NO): NO